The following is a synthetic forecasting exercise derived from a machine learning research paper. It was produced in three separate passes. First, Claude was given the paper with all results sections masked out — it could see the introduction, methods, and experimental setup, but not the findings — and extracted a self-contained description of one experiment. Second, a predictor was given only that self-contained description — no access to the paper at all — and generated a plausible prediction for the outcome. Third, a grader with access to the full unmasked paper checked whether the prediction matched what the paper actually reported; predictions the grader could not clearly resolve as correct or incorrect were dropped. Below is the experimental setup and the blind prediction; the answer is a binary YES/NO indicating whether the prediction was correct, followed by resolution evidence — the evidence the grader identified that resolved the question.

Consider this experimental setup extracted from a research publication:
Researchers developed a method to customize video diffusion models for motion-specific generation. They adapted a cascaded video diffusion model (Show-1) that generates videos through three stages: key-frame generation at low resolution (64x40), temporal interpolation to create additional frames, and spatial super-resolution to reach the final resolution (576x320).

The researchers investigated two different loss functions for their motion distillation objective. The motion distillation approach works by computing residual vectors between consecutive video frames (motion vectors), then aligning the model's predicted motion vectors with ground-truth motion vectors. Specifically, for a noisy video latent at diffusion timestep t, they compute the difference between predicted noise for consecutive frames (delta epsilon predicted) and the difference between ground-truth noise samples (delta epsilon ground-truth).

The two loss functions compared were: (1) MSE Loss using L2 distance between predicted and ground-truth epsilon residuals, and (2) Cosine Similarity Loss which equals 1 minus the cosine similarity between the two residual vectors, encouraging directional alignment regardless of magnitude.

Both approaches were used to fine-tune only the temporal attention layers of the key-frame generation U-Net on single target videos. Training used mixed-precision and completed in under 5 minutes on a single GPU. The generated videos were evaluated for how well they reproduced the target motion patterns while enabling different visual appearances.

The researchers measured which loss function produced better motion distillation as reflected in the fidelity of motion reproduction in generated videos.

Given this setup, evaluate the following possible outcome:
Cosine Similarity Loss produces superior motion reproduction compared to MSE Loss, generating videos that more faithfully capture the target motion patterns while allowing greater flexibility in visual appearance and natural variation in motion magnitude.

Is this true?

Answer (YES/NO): NO